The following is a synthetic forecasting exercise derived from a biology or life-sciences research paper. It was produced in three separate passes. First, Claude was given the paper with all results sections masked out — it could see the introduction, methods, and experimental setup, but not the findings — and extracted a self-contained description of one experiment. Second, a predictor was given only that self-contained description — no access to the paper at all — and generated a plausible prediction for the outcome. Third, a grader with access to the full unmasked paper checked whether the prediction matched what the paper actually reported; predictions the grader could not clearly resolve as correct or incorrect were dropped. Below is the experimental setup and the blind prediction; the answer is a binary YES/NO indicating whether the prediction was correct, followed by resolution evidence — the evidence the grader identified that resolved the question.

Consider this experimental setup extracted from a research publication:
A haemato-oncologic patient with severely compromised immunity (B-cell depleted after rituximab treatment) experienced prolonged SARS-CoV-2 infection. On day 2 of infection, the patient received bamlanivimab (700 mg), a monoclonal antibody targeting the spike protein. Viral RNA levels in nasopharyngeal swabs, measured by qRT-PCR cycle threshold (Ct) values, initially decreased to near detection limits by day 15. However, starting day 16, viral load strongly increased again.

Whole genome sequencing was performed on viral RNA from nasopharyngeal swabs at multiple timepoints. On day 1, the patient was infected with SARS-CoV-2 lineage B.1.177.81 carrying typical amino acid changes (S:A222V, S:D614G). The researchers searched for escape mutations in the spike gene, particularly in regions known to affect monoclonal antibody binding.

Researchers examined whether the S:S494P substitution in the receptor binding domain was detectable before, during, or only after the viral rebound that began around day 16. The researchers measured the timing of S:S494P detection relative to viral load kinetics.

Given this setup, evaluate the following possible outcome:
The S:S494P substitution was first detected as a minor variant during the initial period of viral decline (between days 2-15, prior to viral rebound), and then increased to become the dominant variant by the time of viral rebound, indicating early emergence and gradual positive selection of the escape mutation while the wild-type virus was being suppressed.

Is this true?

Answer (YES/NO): NO